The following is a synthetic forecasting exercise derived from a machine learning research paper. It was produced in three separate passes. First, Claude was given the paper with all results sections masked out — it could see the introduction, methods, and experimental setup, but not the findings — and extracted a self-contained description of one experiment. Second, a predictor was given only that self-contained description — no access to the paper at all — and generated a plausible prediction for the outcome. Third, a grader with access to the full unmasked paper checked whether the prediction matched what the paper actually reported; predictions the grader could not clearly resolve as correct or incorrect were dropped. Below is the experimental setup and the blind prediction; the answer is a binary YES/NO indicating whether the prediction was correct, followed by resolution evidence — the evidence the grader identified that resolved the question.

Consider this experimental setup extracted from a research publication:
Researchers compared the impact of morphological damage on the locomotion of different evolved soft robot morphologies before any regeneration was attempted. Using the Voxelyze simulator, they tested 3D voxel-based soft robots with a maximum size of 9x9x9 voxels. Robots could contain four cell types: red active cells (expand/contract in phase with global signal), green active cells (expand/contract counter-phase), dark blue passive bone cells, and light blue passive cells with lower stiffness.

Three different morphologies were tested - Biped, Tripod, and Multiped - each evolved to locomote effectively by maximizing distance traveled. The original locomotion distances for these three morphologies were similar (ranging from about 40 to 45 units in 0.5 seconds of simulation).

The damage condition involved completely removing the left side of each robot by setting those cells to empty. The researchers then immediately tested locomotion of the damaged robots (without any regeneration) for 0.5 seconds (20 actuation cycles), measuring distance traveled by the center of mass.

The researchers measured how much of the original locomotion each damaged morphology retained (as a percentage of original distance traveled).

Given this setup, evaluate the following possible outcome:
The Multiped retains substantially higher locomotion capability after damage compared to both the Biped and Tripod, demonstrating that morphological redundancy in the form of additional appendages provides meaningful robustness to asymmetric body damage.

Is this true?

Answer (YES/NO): NO